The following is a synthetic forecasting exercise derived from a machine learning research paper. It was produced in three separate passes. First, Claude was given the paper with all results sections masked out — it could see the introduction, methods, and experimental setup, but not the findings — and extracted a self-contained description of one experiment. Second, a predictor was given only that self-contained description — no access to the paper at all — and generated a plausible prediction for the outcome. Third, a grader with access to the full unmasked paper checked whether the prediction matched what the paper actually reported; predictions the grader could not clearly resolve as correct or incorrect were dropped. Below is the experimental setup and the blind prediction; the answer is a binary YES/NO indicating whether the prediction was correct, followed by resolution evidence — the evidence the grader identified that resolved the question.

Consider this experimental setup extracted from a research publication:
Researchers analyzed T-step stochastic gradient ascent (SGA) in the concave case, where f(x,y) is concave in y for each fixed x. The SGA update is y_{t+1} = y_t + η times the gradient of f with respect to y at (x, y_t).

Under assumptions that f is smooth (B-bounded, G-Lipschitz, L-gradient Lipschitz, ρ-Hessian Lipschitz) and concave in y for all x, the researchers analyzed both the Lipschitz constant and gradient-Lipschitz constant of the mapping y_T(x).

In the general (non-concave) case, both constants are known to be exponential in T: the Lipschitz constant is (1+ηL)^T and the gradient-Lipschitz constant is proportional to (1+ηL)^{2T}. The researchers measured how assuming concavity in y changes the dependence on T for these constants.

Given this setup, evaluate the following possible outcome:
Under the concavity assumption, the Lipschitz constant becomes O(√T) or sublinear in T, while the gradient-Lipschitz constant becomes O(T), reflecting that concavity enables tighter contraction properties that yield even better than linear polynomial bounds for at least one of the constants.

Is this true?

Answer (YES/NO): NO